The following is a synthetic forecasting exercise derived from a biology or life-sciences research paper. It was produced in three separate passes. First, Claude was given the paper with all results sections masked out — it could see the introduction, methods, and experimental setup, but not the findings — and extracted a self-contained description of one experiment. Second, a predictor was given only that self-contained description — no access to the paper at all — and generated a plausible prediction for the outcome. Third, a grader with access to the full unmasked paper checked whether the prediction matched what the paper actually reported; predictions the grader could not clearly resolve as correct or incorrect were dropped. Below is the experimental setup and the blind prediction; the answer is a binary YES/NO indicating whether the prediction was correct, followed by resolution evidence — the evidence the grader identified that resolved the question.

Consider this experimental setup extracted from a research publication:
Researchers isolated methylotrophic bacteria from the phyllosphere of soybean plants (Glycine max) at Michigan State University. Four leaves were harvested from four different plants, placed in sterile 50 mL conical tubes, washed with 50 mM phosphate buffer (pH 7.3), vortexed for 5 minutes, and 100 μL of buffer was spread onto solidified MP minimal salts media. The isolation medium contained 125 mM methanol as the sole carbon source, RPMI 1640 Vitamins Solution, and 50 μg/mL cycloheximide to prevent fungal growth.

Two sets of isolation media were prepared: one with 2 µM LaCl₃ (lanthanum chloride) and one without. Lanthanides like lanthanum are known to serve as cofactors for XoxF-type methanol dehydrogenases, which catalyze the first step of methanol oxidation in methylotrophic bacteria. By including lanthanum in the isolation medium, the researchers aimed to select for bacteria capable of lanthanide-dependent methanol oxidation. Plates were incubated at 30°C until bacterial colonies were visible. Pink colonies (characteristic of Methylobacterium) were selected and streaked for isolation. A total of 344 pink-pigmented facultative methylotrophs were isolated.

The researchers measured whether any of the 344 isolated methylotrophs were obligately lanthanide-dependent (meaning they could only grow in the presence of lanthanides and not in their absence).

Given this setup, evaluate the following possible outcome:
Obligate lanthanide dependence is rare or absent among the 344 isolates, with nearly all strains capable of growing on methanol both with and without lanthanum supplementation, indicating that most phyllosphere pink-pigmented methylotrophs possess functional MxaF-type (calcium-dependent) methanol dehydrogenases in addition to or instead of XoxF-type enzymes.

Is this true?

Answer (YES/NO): YES